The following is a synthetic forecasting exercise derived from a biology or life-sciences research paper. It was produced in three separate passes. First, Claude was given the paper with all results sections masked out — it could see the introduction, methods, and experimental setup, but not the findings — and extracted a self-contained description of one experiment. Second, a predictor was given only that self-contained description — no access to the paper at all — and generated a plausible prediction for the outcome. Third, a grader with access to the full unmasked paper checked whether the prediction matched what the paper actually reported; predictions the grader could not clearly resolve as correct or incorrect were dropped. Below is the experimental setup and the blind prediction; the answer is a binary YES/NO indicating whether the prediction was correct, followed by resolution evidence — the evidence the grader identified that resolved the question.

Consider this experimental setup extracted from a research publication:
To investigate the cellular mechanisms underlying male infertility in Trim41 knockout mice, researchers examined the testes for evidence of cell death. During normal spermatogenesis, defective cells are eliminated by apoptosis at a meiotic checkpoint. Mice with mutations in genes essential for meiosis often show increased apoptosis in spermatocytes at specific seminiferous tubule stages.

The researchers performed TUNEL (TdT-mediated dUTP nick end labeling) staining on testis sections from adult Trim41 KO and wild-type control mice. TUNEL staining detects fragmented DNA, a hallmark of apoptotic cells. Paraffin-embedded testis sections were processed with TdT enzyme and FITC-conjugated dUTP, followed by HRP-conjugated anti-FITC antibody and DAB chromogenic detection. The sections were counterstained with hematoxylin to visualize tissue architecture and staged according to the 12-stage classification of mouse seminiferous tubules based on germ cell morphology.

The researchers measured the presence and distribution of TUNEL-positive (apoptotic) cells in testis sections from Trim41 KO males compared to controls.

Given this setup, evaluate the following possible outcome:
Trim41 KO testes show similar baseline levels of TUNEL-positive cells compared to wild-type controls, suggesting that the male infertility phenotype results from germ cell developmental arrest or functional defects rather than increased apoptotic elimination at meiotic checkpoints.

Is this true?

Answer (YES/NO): NO